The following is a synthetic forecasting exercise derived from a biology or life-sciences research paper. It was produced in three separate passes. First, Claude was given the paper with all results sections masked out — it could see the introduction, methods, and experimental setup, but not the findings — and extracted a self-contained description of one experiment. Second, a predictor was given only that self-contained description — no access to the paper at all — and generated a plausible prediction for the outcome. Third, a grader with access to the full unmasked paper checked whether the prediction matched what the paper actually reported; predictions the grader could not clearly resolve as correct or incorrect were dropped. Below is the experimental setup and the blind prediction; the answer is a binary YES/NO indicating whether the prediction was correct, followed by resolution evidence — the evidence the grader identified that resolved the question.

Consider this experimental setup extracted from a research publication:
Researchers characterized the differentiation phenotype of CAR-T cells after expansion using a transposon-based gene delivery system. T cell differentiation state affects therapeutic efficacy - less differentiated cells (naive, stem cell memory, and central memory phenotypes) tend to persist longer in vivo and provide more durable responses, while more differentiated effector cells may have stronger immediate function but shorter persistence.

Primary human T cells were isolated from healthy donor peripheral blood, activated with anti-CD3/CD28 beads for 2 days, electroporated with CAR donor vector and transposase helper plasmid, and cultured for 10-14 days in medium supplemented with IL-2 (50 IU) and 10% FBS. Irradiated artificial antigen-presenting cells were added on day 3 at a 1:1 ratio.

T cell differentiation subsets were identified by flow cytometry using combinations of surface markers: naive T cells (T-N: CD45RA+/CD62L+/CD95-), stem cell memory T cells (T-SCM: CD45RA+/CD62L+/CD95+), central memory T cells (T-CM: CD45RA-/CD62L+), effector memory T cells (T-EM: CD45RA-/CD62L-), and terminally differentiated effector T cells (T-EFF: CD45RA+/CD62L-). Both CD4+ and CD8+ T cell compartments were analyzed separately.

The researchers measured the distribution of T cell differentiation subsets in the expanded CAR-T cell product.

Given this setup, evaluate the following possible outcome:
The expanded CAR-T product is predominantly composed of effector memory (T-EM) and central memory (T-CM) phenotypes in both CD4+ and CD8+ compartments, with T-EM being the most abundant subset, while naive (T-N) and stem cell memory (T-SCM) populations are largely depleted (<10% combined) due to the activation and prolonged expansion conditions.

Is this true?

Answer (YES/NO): NO